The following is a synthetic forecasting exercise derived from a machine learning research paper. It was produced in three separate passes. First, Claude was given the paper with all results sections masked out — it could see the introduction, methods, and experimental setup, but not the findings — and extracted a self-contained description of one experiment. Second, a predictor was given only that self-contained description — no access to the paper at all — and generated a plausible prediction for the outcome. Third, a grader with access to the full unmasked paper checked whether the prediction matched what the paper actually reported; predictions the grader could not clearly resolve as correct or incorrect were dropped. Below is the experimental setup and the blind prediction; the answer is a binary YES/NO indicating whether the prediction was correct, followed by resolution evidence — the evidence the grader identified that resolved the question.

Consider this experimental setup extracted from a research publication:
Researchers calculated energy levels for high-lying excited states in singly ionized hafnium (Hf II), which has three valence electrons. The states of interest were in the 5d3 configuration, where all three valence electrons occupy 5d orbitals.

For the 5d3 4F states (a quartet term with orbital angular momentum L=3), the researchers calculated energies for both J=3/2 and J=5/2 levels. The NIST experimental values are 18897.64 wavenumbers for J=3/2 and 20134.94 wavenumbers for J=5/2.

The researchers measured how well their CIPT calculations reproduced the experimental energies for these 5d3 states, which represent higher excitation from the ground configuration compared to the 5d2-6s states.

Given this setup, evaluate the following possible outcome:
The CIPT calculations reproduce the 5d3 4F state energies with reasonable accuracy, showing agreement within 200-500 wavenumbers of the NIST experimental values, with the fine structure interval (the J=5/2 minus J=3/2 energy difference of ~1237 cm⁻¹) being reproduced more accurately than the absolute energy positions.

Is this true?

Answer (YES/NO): NO